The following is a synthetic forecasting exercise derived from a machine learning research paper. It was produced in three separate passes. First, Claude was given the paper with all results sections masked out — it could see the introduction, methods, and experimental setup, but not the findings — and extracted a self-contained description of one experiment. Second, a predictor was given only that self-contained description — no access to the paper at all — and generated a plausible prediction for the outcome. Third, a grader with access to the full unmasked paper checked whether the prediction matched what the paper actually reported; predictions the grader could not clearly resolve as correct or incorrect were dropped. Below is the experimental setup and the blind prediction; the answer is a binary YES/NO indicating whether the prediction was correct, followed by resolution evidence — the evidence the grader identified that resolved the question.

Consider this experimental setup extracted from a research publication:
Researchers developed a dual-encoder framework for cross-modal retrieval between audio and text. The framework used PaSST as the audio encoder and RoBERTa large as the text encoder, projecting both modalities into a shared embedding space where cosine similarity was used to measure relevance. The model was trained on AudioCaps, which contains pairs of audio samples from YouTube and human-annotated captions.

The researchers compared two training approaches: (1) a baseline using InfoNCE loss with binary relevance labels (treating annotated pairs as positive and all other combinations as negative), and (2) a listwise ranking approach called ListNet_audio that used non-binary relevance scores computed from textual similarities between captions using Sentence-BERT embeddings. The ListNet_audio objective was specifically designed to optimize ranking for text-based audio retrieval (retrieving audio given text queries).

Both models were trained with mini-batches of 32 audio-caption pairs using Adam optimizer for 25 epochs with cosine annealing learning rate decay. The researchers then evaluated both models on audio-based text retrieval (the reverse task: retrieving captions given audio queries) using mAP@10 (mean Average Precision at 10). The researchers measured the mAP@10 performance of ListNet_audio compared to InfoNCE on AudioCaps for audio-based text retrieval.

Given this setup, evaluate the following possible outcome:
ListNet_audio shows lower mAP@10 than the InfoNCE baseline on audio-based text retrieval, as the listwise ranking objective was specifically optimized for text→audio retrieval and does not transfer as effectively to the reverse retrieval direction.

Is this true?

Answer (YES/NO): YES